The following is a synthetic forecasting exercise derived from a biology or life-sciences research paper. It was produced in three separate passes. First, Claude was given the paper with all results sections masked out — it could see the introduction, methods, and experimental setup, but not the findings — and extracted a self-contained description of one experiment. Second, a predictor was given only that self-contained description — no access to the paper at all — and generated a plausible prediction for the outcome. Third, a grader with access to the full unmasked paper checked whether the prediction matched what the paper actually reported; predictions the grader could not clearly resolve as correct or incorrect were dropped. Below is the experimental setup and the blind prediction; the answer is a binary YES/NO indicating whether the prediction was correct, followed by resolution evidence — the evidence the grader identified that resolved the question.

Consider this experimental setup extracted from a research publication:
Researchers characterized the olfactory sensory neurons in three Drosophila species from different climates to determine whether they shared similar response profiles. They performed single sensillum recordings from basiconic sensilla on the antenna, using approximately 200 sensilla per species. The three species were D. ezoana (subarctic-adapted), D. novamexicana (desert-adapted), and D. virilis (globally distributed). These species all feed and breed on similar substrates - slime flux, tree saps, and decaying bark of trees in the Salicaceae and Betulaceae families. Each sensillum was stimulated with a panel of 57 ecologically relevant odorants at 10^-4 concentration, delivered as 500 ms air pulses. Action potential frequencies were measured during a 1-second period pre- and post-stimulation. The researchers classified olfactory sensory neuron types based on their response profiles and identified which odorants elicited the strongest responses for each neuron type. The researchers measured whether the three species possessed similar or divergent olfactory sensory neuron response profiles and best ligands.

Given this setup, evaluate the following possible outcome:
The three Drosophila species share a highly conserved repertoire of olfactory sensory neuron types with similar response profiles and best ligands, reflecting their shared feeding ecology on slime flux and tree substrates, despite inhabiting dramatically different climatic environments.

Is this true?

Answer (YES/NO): NO